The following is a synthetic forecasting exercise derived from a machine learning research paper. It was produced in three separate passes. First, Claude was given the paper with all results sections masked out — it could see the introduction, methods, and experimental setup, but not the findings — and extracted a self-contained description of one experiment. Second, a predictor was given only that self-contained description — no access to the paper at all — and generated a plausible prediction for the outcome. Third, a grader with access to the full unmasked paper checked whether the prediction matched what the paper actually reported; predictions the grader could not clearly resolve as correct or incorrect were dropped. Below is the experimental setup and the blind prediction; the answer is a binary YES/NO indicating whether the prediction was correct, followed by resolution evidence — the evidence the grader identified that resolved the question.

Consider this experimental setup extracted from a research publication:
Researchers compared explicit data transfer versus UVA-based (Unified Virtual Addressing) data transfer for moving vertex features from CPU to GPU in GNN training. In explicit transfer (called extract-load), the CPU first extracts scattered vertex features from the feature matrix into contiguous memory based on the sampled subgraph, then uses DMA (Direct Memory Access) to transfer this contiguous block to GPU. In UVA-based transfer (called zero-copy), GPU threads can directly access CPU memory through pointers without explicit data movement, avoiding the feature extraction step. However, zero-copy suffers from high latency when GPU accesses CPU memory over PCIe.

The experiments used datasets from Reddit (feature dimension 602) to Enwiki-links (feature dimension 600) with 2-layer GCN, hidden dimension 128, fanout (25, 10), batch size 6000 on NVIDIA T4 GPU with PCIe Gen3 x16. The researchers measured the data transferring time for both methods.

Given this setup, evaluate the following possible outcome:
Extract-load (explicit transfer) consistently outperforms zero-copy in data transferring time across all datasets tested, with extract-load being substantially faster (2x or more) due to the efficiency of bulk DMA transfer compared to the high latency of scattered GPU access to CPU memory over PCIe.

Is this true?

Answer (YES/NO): NO